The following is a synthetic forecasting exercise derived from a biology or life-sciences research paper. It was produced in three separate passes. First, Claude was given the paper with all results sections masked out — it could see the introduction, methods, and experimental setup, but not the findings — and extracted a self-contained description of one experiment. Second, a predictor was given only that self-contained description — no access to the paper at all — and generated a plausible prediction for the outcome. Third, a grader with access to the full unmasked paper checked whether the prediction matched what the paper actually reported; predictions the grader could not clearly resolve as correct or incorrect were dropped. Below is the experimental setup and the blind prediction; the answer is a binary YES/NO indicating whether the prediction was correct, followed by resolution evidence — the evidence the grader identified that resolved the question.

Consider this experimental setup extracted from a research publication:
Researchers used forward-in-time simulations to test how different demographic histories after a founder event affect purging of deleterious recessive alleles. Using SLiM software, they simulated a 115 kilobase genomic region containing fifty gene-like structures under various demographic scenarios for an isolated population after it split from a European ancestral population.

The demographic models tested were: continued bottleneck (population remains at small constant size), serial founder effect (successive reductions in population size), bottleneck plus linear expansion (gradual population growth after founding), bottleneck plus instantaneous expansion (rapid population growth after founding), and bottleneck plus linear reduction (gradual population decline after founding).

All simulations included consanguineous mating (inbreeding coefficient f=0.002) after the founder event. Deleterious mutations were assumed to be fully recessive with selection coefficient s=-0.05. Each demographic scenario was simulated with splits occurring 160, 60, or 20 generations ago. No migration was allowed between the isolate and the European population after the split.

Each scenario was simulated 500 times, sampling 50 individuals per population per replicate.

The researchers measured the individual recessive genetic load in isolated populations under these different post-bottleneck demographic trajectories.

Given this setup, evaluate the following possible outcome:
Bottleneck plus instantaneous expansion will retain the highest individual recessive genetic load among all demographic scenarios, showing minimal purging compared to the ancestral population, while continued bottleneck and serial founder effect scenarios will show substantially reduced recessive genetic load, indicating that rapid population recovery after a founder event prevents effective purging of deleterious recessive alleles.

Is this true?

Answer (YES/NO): NO